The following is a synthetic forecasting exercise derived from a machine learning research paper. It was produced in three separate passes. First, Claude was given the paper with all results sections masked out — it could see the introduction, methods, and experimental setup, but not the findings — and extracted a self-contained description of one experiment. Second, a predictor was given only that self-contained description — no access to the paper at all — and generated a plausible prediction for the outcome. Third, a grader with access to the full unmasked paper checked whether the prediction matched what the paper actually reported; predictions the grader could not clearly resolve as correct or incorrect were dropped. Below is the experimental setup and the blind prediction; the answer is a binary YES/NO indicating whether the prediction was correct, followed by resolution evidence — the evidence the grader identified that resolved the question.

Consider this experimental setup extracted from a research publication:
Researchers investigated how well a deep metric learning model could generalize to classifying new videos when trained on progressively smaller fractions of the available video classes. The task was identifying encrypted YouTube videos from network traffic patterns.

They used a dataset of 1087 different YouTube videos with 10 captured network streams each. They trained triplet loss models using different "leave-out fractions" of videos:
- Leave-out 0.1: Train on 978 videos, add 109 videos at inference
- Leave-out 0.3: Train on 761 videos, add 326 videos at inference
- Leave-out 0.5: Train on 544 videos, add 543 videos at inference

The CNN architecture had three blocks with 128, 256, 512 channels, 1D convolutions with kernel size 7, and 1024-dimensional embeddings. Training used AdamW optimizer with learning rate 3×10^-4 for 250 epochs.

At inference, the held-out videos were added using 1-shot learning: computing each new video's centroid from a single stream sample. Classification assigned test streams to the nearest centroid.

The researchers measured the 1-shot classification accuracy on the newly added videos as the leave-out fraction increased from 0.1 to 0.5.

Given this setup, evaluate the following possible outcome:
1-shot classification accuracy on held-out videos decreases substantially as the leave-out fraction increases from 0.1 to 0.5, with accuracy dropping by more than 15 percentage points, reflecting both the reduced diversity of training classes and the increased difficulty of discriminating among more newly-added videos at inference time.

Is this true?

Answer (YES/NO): NO